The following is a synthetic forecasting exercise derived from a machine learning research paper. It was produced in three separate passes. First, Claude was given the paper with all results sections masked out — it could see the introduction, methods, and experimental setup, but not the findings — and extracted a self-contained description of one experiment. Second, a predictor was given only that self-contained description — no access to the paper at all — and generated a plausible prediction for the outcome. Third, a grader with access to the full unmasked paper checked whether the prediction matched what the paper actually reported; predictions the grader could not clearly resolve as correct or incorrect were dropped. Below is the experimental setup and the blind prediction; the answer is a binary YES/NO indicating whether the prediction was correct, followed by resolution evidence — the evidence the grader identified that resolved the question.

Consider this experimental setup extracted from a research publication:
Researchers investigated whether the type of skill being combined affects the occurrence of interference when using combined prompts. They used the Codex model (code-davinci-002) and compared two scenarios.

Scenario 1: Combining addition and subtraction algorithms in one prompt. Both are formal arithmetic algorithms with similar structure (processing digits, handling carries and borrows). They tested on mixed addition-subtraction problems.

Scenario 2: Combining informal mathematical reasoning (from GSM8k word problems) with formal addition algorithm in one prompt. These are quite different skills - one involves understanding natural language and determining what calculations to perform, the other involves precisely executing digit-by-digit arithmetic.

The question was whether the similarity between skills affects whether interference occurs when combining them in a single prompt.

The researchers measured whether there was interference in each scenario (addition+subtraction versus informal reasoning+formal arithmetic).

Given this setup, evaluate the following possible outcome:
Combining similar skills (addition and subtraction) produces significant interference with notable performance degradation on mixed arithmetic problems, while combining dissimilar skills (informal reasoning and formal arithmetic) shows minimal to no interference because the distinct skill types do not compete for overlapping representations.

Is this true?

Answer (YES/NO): NO